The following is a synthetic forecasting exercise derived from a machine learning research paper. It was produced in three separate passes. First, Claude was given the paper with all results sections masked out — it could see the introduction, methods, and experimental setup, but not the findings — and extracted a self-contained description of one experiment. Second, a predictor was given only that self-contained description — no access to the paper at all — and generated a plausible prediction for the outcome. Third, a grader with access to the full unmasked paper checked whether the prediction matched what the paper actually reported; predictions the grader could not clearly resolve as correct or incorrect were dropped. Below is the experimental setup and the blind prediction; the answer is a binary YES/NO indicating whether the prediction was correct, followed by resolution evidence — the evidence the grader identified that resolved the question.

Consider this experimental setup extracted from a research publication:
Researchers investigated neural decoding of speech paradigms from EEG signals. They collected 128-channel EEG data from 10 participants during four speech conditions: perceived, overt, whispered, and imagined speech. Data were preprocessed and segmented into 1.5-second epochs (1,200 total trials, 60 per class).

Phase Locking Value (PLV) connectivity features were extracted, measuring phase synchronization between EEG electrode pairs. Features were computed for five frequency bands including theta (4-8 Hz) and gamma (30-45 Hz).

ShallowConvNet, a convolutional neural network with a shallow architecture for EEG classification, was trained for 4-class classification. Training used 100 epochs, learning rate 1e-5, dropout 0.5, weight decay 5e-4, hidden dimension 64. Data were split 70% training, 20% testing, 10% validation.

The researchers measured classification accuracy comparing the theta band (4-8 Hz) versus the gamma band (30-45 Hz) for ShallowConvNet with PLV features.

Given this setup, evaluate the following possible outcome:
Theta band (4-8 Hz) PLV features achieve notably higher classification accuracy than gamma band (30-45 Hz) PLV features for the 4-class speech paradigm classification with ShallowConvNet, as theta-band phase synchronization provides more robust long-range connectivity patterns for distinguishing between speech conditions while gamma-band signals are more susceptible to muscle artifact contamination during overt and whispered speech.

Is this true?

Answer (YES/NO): NO